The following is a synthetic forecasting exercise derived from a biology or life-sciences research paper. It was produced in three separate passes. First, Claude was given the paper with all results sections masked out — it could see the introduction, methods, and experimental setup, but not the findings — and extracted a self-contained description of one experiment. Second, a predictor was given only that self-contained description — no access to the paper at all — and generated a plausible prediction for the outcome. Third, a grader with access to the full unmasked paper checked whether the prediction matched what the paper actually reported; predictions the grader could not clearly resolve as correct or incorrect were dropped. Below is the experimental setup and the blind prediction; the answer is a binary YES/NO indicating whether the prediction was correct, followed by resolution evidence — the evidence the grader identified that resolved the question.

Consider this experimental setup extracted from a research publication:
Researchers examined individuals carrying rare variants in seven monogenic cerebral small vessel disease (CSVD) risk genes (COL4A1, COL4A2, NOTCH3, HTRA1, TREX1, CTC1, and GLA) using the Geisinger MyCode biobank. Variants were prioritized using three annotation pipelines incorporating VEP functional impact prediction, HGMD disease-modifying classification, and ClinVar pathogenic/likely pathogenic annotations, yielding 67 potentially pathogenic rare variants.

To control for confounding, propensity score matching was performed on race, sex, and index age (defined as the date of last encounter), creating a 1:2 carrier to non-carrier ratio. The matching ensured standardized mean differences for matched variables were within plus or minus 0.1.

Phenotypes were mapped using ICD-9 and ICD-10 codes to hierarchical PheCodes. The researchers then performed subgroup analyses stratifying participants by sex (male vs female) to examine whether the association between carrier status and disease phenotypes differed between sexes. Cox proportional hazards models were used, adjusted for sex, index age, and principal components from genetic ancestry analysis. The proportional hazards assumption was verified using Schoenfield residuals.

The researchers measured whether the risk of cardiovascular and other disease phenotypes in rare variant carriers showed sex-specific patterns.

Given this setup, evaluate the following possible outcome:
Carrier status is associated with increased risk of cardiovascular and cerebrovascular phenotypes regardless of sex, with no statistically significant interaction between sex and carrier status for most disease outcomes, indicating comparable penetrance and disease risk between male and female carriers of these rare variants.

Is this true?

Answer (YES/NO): NO